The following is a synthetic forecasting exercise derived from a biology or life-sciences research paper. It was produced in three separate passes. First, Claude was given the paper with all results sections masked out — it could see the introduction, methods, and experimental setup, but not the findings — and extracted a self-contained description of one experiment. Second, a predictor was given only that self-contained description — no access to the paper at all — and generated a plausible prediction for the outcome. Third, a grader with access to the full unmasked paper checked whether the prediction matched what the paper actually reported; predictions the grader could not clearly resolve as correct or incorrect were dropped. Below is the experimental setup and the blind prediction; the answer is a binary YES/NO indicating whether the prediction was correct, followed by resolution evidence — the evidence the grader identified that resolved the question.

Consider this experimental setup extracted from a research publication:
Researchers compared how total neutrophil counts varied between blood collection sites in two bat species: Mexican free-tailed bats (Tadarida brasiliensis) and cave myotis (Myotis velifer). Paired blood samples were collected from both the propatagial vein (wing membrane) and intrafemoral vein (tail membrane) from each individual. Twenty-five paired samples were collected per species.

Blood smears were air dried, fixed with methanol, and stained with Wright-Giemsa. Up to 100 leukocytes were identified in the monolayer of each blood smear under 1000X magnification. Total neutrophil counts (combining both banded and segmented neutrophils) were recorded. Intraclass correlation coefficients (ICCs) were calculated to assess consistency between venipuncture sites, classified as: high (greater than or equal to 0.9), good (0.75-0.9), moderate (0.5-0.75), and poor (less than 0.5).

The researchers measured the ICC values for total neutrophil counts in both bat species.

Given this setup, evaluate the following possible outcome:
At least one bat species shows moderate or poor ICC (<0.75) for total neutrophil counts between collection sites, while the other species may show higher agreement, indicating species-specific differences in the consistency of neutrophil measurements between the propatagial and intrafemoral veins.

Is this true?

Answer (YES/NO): NO